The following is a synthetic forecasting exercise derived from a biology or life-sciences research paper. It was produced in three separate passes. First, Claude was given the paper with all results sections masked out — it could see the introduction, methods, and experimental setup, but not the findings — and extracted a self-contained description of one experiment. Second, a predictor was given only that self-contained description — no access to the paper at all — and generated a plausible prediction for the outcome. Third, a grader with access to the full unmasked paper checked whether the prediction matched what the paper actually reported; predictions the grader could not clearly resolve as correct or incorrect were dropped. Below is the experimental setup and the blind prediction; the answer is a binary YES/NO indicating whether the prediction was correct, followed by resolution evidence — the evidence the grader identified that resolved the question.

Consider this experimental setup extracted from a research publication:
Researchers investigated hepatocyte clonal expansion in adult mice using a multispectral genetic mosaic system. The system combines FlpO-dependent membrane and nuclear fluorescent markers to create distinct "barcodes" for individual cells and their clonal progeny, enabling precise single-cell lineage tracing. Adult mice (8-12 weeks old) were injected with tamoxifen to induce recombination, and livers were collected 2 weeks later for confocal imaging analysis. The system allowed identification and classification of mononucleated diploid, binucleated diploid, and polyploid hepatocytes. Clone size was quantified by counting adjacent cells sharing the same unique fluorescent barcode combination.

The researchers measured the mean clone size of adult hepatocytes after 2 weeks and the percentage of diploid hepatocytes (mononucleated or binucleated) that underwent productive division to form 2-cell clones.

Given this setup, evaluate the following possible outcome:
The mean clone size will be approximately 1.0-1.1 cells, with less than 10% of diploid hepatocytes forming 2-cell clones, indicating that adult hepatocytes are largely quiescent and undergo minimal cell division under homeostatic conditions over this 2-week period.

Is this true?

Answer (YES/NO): YES